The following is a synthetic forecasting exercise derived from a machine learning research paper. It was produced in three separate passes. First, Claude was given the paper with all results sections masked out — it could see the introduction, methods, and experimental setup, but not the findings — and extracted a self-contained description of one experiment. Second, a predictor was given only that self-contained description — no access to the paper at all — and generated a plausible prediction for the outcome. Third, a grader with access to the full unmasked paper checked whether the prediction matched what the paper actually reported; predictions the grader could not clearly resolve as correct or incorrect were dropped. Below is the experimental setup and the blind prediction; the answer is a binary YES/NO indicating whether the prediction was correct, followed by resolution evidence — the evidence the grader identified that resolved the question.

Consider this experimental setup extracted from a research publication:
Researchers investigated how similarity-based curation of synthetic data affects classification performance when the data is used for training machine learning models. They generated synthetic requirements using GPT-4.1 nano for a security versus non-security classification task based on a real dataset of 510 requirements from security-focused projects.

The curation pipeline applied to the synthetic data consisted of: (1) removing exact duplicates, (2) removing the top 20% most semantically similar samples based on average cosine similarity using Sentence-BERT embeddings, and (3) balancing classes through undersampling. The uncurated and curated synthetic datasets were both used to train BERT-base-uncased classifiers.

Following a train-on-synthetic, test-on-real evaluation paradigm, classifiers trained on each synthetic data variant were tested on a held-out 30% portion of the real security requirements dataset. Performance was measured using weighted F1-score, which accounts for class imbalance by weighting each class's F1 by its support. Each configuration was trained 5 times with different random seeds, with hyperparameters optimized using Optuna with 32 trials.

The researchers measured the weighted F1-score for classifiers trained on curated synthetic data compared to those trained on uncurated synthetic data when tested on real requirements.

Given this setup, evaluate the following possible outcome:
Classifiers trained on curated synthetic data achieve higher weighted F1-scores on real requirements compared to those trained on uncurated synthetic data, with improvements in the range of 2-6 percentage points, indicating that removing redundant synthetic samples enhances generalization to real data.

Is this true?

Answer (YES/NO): NO